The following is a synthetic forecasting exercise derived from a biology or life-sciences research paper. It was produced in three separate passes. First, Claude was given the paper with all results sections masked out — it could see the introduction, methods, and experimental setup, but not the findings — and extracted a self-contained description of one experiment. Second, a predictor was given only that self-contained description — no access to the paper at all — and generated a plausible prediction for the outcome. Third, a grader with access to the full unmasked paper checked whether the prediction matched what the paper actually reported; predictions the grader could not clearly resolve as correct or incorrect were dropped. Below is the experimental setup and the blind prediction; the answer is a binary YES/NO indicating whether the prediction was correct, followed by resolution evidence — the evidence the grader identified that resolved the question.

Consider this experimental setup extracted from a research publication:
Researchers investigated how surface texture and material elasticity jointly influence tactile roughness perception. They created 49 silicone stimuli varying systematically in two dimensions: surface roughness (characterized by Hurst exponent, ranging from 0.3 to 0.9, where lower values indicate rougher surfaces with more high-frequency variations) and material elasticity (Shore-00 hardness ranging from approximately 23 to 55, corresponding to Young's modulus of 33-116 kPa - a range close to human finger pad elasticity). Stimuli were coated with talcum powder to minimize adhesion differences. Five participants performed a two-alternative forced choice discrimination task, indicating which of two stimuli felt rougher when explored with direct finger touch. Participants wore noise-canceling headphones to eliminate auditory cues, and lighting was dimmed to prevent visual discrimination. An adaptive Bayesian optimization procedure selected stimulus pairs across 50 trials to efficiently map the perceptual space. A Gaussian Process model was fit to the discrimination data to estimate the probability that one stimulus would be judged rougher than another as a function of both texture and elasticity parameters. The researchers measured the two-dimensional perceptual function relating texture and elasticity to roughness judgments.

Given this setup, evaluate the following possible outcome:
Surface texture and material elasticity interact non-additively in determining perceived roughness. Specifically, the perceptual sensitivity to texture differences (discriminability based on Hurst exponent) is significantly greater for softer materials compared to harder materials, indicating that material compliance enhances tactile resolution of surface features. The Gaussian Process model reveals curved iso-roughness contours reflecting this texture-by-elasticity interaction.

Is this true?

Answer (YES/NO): NO